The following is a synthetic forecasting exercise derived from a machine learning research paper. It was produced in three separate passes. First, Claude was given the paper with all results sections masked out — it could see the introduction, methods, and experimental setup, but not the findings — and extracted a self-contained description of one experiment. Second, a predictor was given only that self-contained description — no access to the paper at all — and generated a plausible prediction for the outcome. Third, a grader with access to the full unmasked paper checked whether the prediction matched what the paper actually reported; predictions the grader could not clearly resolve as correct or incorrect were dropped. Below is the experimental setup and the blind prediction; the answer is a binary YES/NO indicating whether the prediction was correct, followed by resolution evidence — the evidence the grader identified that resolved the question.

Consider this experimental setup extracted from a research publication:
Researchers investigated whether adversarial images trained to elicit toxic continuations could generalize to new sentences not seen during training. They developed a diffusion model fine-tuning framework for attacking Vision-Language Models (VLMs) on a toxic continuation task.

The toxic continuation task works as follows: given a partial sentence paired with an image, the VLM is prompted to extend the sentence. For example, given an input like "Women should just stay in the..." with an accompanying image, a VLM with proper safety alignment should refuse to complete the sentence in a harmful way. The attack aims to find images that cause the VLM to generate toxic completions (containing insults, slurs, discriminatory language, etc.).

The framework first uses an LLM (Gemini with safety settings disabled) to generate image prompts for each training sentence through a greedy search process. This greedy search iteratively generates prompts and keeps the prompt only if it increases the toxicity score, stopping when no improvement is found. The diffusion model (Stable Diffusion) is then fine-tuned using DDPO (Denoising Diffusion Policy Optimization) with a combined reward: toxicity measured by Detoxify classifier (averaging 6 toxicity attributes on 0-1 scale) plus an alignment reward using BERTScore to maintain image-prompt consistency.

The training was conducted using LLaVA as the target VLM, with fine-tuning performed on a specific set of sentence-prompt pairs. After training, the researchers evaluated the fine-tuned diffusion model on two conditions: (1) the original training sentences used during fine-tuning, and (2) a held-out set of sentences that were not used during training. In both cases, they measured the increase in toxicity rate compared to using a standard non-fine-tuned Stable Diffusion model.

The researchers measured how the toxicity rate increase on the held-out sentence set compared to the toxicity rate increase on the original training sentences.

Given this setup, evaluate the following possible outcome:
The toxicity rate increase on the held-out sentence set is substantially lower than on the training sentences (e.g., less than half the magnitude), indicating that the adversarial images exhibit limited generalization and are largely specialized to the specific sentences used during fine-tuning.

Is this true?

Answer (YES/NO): NO